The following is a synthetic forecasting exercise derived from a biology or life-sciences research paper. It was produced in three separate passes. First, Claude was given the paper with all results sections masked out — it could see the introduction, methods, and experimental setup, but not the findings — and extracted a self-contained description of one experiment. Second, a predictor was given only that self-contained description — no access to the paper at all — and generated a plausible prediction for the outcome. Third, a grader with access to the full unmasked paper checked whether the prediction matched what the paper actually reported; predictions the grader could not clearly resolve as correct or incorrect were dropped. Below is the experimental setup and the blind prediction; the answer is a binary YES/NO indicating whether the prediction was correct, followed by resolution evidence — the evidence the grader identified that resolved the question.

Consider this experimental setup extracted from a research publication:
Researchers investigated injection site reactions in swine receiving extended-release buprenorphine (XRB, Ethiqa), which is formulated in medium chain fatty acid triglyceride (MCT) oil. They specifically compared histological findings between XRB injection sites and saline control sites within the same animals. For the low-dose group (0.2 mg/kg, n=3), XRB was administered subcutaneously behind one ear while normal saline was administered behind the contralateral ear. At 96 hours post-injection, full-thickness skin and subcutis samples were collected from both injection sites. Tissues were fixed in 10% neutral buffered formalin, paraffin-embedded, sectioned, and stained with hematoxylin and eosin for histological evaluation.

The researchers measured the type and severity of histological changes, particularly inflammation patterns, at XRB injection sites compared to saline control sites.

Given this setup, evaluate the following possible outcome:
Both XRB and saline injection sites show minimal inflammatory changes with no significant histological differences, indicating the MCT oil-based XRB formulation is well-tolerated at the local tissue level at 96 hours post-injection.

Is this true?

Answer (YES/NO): NO